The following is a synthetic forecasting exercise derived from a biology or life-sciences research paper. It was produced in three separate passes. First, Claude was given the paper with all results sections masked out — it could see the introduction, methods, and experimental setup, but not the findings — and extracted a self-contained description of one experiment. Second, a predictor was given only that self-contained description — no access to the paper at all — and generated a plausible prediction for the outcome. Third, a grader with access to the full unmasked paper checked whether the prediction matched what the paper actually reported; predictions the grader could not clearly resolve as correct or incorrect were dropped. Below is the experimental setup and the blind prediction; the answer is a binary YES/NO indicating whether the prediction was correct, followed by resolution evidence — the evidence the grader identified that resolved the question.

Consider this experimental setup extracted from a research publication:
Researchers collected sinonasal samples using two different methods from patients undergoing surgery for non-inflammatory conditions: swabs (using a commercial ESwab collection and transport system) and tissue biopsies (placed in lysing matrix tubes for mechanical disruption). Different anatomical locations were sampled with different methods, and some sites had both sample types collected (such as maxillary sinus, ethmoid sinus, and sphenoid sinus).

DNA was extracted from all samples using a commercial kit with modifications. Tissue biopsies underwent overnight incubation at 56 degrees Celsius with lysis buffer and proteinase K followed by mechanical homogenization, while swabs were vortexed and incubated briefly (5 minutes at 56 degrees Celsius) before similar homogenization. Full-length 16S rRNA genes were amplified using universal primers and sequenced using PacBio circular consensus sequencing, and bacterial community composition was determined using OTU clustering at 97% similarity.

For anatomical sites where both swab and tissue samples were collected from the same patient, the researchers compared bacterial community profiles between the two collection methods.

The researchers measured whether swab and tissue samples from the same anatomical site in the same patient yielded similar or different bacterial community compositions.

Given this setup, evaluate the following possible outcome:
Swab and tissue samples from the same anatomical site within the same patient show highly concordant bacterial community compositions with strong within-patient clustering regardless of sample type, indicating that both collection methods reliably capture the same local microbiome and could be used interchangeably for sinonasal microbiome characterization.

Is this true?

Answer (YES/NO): YES